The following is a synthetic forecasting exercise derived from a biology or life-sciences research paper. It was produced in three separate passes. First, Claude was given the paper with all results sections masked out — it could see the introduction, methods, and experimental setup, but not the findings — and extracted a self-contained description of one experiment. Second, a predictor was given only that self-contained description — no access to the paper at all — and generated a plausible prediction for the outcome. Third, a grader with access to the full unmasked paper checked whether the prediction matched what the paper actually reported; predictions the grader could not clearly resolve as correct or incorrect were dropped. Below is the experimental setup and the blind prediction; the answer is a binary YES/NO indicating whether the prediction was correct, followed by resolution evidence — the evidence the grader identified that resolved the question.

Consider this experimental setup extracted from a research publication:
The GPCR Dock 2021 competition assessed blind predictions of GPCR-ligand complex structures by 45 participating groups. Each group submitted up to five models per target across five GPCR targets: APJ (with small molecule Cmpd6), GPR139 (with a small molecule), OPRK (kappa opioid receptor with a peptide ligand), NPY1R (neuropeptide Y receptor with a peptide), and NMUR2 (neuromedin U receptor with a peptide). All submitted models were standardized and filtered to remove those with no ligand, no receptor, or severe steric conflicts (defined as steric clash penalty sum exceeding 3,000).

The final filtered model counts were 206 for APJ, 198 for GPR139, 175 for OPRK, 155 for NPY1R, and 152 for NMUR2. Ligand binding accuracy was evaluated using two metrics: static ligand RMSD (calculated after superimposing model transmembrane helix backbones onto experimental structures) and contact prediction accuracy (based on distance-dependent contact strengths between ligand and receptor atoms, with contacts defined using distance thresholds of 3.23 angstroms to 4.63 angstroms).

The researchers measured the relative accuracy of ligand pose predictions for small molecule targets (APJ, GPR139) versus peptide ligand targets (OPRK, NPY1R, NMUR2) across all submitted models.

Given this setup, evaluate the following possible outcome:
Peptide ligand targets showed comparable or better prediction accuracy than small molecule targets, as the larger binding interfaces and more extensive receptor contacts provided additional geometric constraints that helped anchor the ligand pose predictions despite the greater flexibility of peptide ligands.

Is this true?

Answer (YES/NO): YES